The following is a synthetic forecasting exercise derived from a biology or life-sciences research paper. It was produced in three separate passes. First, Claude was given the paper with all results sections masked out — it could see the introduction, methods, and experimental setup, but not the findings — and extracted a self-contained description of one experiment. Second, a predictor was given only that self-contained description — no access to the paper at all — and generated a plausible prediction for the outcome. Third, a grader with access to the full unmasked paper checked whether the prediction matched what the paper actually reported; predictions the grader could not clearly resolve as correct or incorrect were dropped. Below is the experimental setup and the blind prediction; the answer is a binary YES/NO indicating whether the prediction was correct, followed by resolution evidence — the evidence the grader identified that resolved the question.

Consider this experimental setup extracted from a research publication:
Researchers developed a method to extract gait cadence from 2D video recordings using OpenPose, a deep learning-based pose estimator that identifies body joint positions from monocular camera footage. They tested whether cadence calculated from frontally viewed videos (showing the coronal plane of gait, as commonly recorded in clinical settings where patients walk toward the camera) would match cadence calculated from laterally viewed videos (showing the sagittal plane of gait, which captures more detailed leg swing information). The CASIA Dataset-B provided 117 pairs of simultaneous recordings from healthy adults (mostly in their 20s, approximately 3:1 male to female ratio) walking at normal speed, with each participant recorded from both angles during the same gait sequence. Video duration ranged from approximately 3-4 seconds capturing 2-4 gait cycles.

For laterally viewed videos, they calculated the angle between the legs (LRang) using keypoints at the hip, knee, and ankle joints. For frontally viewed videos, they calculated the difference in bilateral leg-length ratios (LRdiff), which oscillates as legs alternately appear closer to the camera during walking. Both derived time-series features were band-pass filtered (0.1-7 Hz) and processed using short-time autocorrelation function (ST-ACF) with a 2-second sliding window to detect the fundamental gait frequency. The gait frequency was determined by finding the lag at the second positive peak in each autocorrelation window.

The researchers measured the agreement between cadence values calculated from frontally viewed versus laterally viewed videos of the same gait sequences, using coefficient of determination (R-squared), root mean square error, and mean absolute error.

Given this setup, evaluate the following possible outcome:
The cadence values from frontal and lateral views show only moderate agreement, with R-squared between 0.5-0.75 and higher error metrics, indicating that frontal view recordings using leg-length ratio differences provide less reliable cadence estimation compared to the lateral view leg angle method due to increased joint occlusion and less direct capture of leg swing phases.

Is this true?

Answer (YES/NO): NO